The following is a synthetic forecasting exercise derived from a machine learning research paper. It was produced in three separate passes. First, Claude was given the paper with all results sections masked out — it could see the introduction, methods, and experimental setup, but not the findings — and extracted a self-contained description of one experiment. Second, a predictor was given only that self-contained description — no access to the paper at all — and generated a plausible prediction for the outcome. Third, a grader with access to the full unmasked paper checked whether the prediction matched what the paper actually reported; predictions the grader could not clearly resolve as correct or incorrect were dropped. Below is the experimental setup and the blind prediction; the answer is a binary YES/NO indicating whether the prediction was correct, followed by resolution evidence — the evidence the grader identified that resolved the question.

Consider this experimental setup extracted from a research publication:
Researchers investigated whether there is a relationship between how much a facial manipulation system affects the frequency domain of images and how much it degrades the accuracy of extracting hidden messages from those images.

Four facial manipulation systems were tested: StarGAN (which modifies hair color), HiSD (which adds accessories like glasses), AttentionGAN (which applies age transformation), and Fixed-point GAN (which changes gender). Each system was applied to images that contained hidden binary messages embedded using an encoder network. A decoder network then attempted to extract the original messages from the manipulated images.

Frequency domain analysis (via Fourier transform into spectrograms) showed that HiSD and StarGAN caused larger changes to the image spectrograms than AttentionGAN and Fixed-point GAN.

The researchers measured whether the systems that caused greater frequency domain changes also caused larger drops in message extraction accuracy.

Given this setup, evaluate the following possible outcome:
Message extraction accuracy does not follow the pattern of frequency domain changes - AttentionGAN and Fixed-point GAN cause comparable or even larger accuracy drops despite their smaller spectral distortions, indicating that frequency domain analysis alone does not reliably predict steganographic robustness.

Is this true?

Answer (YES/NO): NO